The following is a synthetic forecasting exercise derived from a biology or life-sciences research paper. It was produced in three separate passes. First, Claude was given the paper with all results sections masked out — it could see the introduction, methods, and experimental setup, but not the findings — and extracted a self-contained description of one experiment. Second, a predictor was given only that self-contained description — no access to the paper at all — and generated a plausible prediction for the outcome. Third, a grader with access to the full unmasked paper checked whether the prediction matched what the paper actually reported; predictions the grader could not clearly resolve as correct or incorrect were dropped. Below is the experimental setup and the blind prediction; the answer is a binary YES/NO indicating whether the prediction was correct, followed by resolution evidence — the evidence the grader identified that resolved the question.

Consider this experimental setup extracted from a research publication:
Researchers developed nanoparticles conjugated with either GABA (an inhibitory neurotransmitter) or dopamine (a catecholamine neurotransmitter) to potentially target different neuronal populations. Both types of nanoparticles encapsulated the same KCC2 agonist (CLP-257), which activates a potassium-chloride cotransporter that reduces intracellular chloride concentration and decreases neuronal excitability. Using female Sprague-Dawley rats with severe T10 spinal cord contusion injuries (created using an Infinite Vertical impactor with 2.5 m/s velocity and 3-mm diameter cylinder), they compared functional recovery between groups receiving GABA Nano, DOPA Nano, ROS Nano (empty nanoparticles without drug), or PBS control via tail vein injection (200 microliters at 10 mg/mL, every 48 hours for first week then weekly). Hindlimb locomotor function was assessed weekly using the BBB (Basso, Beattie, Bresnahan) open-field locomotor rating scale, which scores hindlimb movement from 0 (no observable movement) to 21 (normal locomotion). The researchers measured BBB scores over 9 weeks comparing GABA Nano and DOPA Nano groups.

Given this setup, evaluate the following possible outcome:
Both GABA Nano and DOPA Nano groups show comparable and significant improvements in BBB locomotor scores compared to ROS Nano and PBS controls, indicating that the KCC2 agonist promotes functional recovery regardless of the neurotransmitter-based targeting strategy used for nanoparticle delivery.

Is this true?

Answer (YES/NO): NO